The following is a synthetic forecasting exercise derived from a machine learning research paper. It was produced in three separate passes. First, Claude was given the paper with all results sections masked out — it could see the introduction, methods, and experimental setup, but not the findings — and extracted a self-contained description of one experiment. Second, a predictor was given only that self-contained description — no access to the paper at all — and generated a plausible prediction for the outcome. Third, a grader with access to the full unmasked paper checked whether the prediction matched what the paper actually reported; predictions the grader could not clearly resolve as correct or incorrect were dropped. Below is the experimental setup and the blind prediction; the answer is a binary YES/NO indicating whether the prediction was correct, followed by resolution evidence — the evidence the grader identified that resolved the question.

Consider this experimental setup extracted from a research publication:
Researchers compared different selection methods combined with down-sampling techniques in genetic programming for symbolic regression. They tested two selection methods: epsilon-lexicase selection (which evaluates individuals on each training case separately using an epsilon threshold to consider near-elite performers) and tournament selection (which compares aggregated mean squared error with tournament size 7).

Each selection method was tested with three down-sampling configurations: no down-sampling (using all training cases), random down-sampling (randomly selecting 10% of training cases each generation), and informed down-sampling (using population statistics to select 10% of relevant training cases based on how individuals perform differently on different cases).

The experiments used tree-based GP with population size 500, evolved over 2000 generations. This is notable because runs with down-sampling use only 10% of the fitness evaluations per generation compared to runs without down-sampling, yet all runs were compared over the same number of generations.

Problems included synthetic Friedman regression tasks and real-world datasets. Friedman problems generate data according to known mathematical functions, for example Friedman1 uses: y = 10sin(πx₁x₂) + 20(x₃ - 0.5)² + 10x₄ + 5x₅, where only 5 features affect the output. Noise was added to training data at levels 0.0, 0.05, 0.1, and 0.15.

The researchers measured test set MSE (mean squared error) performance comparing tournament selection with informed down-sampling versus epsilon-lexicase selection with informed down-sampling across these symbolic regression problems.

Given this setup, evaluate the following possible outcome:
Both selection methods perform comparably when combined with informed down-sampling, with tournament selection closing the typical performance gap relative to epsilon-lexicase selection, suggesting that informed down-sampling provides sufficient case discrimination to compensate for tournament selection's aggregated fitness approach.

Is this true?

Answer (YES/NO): YES